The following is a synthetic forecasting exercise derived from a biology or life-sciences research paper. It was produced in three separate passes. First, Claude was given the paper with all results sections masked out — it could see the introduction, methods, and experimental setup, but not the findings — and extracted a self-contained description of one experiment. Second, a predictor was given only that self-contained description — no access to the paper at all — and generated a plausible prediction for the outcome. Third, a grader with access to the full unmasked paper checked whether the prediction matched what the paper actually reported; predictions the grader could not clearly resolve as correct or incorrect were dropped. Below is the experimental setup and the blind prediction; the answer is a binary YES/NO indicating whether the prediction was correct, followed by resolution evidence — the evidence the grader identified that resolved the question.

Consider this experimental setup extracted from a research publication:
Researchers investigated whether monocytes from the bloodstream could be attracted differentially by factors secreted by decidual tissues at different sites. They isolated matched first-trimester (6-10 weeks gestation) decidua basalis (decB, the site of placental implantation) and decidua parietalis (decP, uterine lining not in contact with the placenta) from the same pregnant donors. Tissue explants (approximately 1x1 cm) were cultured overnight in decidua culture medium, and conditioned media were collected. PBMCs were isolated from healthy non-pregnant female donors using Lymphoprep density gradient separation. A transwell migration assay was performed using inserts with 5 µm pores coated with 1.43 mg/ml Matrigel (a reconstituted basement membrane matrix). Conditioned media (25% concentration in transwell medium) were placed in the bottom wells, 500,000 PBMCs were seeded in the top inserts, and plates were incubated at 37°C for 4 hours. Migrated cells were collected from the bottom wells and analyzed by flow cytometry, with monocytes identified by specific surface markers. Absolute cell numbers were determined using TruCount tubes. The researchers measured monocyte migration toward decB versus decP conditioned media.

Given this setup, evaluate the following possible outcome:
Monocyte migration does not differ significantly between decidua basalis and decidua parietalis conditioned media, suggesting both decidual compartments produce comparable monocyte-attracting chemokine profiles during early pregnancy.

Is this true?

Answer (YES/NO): YES